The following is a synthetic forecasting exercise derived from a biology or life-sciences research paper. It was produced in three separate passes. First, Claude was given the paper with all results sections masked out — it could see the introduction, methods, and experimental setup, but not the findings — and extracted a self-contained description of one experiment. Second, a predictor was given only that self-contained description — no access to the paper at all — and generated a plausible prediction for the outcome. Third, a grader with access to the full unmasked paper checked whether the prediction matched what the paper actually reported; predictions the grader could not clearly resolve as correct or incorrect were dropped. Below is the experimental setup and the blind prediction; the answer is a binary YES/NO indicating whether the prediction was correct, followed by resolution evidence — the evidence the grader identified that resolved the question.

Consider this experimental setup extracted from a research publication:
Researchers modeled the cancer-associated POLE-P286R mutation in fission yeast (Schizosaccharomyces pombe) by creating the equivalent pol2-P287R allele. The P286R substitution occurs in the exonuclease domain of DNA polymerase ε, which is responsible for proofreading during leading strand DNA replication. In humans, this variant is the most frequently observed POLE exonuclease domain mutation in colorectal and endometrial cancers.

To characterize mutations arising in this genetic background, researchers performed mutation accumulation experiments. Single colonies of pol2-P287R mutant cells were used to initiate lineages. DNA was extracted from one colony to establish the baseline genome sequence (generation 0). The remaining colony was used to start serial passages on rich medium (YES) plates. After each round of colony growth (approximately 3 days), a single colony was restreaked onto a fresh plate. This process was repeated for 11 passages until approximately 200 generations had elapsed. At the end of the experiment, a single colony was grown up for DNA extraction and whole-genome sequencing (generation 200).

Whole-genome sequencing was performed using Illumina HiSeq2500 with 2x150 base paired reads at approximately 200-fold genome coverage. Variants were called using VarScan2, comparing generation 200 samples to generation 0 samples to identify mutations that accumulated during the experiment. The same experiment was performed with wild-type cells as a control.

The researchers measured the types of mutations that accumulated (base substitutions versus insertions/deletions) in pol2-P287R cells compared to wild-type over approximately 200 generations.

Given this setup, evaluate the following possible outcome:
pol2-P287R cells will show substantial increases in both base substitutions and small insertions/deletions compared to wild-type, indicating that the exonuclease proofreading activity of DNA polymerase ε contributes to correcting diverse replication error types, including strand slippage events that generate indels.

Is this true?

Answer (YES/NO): NO